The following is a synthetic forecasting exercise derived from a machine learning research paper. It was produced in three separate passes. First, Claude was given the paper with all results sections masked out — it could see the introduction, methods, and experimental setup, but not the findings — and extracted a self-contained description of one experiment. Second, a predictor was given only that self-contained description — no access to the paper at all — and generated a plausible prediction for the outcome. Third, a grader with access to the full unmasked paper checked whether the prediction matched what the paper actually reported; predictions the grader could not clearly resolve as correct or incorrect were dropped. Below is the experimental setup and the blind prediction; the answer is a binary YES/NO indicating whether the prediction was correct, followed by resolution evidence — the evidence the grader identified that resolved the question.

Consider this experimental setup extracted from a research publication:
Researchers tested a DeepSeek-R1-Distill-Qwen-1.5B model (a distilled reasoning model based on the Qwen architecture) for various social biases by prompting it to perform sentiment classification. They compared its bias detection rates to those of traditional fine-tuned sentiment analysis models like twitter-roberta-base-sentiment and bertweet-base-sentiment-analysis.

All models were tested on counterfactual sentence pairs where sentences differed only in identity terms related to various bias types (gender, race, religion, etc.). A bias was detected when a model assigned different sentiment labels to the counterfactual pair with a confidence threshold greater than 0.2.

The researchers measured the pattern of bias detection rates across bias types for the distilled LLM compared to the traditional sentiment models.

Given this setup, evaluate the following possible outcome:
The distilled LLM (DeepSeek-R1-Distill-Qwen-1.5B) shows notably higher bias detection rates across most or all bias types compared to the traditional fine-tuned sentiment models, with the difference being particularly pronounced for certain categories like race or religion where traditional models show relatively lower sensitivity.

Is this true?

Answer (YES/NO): NO